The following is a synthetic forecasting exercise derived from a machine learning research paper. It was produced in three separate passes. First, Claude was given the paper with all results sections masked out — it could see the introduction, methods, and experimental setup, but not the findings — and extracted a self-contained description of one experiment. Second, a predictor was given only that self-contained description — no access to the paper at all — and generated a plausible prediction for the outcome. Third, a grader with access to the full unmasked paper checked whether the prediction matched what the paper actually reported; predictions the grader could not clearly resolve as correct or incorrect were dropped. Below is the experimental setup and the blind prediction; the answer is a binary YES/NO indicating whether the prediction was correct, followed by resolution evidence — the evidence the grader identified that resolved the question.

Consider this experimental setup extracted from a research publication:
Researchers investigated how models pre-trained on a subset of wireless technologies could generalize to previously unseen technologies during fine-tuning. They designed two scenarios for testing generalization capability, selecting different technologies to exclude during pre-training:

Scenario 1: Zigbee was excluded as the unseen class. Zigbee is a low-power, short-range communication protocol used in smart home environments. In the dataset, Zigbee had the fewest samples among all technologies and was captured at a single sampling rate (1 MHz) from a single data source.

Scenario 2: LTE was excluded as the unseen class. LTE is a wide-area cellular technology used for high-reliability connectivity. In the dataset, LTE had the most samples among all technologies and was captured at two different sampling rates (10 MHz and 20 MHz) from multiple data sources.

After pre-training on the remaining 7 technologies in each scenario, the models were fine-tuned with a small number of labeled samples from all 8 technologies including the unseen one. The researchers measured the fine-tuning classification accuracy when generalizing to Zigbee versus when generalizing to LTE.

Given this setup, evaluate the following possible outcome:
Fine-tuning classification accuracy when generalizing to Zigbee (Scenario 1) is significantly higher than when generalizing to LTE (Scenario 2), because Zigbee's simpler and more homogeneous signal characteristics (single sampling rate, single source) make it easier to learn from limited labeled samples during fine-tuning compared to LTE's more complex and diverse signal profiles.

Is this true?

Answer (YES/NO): YES